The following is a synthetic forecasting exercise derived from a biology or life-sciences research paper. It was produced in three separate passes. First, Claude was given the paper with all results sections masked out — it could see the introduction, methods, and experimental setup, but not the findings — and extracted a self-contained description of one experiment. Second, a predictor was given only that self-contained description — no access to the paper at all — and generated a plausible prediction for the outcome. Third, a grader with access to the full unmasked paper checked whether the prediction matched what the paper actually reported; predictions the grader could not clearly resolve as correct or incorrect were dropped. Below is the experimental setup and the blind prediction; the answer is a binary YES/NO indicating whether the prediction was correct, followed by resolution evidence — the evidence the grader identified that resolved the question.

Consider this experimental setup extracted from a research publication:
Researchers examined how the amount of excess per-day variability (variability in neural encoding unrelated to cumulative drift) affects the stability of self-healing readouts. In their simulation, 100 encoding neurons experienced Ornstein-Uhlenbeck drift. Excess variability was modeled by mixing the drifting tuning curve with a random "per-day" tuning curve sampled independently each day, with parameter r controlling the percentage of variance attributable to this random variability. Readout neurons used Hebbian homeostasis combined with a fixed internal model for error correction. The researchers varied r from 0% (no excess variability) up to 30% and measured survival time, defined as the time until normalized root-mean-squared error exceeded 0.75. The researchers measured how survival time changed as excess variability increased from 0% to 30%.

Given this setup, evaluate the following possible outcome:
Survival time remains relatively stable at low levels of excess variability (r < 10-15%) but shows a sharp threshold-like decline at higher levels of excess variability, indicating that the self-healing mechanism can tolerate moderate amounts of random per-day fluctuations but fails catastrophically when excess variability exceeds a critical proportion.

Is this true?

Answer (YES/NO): NO